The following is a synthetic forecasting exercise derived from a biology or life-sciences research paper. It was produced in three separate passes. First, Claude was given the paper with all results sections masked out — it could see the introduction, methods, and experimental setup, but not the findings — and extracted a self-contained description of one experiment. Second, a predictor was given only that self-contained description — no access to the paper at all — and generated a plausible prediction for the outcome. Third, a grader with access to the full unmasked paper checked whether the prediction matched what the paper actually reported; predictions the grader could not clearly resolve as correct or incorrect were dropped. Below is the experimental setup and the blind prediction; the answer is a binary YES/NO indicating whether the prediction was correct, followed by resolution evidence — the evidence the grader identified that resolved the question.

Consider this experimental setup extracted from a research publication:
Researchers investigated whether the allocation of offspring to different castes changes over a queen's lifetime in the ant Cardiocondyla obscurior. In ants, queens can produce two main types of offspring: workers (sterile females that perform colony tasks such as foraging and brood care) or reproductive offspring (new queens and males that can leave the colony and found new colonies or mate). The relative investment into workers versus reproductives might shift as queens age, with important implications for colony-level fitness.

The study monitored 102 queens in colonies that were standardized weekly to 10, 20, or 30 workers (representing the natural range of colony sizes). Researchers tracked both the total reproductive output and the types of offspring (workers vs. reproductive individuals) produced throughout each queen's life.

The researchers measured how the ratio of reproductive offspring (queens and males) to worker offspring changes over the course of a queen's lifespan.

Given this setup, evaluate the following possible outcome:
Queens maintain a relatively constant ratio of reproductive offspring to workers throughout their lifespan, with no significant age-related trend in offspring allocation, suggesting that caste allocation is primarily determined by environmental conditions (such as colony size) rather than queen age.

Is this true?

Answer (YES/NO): NO